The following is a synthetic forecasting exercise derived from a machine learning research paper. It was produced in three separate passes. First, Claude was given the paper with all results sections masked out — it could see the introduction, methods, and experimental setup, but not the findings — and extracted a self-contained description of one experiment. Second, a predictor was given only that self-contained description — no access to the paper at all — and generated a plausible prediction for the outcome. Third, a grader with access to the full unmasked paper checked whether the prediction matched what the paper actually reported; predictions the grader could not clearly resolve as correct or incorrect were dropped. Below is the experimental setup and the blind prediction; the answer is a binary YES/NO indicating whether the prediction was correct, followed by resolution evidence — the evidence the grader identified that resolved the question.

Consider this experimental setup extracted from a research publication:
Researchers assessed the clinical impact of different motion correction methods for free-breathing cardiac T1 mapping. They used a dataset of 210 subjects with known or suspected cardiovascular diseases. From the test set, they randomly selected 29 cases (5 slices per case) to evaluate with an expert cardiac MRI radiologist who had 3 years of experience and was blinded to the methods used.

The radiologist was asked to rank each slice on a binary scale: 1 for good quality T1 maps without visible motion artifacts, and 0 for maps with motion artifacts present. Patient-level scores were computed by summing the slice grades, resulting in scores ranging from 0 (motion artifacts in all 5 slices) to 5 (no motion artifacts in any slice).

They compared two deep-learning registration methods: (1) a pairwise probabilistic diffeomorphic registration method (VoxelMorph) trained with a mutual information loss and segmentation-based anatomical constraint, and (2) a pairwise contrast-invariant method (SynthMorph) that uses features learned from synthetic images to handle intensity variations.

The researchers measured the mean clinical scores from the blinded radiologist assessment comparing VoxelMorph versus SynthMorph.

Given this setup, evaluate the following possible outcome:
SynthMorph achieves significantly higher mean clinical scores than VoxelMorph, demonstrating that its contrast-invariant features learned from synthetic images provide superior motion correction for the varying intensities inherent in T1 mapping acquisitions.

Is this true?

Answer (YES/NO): NO